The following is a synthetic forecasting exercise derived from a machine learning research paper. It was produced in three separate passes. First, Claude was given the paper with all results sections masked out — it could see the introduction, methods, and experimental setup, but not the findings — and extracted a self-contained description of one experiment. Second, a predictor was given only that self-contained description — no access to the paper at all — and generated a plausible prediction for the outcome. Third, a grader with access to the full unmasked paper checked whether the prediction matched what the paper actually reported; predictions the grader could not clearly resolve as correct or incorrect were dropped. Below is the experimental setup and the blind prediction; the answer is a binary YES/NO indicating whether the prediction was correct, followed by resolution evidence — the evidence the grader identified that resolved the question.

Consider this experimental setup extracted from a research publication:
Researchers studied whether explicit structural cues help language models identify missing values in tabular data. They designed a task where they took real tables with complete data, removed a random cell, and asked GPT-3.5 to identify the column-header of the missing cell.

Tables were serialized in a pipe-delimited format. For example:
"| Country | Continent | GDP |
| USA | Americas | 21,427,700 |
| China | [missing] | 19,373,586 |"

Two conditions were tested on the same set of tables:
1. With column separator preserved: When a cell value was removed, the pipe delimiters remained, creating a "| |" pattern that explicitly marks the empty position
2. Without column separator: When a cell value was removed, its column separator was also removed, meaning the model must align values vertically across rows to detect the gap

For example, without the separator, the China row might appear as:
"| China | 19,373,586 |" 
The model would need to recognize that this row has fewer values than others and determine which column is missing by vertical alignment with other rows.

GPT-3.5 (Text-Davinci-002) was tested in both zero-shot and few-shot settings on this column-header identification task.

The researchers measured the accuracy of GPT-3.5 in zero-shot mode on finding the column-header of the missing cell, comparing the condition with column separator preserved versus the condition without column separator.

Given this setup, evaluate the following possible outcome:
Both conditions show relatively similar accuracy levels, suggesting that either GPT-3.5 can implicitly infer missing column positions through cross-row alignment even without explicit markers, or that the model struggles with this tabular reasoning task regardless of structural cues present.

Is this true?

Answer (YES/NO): YES